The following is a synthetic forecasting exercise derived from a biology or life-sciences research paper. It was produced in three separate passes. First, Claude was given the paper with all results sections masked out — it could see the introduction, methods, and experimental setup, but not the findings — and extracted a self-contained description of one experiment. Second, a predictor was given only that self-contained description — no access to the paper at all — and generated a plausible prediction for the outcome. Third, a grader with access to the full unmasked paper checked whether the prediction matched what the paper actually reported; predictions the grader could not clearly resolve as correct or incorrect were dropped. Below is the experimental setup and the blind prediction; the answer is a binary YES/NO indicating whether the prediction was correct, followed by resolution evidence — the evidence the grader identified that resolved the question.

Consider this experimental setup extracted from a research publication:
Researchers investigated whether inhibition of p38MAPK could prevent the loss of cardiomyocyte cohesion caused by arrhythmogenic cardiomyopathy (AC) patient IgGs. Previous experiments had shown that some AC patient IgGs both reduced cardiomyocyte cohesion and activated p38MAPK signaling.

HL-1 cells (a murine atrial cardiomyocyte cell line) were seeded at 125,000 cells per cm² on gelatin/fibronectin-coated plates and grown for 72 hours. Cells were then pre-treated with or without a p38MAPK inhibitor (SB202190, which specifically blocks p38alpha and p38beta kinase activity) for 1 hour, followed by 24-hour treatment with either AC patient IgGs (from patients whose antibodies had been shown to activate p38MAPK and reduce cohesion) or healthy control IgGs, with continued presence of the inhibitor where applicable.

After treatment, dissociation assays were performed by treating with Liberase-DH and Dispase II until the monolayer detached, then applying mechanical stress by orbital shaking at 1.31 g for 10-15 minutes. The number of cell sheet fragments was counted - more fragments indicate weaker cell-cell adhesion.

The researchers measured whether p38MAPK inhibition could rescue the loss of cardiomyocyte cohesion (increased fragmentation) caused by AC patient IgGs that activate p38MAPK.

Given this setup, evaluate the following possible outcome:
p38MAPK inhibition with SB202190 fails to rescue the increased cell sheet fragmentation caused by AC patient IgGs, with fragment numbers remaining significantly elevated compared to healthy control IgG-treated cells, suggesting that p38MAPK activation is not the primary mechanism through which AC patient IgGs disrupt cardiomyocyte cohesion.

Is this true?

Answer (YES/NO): NO